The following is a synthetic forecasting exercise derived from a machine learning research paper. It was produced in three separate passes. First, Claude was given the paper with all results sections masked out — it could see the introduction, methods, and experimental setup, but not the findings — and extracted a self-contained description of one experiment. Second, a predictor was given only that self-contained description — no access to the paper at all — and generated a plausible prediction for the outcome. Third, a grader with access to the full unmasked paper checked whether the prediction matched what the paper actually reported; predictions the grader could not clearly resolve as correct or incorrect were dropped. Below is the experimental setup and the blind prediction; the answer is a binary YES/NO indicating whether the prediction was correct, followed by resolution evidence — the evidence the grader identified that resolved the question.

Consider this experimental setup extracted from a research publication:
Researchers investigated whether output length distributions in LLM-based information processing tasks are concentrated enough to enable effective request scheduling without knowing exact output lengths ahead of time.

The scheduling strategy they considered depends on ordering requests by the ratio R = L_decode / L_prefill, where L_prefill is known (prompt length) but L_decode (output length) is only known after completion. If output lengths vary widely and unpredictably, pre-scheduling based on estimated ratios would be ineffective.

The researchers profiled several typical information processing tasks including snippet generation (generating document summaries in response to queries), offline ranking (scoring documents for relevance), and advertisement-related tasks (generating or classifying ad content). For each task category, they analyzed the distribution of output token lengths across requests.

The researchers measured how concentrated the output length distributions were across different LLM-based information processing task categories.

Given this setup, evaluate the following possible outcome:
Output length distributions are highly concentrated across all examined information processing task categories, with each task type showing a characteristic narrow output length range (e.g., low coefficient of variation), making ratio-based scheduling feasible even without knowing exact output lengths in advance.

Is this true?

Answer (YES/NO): YES